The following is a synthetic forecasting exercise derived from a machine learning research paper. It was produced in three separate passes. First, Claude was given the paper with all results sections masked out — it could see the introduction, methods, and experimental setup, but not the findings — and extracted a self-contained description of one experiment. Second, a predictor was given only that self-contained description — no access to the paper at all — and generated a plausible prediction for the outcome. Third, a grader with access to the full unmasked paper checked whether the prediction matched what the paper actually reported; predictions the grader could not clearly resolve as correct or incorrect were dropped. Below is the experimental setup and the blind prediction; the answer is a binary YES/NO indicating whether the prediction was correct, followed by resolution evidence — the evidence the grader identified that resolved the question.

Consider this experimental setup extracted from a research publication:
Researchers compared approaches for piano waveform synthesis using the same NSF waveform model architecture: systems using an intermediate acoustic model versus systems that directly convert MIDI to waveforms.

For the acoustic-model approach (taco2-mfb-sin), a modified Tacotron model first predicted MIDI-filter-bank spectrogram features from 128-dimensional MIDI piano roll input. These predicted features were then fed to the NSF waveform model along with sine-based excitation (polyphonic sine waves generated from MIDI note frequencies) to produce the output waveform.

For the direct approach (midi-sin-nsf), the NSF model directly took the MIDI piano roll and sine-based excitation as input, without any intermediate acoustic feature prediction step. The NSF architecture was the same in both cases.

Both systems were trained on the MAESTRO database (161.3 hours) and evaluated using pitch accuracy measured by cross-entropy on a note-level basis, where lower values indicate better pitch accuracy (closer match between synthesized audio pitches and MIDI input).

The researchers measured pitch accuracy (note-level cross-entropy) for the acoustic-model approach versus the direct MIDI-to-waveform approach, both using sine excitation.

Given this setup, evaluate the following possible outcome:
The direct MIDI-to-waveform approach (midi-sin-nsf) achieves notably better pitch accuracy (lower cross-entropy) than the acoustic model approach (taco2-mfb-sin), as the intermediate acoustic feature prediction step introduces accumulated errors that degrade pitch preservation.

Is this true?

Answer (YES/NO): NO